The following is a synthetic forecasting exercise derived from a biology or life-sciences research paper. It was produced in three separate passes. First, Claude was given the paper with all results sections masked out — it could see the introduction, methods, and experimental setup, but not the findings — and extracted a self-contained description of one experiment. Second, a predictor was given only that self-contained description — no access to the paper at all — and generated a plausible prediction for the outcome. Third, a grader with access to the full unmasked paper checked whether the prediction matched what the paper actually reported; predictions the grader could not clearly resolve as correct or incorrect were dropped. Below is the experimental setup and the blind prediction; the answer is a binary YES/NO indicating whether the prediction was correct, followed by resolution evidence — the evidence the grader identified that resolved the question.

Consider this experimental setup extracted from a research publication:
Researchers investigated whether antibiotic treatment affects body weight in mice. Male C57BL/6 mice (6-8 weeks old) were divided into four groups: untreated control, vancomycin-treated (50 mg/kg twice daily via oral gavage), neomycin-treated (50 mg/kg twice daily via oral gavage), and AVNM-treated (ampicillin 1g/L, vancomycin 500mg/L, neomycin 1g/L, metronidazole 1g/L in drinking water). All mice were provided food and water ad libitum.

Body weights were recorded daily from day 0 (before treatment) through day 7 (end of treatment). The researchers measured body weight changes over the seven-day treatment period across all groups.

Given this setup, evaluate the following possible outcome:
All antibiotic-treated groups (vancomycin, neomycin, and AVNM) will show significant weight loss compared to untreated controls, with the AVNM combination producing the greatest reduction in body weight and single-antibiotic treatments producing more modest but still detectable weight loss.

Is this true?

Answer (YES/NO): NO